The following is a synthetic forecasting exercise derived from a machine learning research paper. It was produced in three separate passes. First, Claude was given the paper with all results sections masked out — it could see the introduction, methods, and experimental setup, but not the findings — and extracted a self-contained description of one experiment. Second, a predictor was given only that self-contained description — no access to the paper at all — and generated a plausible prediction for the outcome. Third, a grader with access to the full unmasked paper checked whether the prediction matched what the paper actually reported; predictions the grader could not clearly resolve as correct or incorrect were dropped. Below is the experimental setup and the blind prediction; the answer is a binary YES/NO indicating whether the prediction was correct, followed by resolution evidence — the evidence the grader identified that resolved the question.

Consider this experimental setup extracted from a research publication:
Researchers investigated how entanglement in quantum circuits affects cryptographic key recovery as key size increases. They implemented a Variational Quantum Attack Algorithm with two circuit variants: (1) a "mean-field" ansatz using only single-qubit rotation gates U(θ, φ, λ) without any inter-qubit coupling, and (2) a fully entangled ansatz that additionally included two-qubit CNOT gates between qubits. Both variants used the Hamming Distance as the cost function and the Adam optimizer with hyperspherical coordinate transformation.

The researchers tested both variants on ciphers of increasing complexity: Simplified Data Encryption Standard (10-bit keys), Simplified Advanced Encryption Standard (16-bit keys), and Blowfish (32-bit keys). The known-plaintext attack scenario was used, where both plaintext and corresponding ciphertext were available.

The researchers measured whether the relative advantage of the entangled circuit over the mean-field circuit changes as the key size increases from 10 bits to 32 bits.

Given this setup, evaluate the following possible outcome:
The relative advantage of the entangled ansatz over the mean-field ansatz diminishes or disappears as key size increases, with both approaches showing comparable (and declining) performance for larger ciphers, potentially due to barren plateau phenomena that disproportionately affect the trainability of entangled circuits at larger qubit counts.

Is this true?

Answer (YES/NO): NO